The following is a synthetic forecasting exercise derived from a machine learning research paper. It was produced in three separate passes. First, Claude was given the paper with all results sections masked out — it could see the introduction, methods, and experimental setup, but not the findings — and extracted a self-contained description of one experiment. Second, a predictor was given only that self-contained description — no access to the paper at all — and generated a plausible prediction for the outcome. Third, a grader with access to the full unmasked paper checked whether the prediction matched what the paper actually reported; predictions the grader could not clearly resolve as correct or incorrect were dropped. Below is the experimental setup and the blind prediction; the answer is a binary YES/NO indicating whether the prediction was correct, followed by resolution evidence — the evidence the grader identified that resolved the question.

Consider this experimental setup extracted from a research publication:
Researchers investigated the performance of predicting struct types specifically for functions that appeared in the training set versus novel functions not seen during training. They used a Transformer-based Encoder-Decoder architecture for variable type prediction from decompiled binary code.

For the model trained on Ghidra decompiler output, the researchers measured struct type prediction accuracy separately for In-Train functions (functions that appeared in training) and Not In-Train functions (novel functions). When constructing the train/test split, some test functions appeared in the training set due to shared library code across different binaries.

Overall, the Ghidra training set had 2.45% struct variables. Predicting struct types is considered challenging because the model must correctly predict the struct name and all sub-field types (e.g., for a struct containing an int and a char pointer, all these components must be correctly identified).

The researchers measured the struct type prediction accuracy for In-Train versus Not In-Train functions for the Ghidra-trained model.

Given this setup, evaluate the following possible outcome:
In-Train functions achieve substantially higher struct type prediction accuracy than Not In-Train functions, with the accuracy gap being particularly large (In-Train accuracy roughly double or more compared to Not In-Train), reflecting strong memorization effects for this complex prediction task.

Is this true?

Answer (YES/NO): NO